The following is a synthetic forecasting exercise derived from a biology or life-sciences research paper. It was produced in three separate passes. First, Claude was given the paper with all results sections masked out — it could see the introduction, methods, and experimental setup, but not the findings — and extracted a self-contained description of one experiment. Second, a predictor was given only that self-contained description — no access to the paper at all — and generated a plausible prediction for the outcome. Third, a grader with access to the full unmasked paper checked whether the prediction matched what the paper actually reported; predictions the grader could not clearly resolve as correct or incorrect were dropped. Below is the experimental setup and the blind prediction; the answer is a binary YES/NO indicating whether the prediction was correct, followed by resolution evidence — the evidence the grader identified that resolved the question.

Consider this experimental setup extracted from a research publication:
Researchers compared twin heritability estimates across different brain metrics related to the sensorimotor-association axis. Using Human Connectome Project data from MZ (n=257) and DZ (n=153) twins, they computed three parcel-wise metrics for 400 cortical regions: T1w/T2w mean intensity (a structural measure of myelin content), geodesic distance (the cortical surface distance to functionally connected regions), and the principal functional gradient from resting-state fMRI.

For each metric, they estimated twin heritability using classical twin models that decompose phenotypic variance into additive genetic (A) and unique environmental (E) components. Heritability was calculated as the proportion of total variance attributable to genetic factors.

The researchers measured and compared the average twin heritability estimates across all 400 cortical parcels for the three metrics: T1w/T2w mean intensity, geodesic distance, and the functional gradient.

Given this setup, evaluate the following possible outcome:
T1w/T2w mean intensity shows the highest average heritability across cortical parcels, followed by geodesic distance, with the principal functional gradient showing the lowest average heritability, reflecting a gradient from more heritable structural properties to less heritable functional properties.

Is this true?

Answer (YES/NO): NO